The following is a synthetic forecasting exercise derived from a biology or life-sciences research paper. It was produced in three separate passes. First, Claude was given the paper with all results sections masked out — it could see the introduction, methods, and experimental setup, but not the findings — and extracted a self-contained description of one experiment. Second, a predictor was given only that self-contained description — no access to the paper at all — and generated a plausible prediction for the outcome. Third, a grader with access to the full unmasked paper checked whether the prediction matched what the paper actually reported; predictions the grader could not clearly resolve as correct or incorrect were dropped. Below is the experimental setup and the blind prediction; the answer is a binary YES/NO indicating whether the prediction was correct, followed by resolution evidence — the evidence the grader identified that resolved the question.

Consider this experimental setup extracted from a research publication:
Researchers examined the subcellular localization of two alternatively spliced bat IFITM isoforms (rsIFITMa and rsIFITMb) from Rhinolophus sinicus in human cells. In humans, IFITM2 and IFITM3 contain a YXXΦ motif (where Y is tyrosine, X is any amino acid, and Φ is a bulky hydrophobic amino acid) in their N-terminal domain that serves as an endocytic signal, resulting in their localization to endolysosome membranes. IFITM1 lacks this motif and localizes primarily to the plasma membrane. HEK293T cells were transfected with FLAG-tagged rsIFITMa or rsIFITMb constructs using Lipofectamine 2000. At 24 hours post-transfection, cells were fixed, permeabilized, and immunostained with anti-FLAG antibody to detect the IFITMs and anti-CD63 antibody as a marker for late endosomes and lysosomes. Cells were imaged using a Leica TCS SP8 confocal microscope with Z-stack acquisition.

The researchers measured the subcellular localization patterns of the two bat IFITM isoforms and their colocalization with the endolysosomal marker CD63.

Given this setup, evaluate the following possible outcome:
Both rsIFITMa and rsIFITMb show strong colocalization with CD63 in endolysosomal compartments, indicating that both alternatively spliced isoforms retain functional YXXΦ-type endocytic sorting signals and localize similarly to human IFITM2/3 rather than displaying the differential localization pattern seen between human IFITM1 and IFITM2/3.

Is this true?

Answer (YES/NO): NO